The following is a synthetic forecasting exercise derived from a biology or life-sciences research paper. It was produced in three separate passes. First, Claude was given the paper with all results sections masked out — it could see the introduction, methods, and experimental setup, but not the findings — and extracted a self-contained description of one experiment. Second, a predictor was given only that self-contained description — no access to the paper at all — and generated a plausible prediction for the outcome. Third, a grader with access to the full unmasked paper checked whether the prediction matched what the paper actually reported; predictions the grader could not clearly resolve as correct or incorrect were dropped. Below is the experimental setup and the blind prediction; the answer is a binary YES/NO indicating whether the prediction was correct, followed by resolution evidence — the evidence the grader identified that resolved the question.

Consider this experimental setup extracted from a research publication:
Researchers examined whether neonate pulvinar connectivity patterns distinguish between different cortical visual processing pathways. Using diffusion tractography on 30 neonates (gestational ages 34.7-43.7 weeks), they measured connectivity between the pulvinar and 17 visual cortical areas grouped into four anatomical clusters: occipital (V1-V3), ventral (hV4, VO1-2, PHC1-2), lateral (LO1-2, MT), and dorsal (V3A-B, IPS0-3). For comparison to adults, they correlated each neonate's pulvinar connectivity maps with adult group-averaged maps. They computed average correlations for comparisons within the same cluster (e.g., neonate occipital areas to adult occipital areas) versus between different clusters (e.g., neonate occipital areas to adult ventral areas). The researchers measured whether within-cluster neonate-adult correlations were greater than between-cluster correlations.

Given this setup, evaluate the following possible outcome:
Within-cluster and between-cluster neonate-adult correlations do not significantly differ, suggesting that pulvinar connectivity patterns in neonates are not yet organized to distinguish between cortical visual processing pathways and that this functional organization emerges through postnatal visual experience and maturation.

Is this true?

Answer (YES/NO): NO